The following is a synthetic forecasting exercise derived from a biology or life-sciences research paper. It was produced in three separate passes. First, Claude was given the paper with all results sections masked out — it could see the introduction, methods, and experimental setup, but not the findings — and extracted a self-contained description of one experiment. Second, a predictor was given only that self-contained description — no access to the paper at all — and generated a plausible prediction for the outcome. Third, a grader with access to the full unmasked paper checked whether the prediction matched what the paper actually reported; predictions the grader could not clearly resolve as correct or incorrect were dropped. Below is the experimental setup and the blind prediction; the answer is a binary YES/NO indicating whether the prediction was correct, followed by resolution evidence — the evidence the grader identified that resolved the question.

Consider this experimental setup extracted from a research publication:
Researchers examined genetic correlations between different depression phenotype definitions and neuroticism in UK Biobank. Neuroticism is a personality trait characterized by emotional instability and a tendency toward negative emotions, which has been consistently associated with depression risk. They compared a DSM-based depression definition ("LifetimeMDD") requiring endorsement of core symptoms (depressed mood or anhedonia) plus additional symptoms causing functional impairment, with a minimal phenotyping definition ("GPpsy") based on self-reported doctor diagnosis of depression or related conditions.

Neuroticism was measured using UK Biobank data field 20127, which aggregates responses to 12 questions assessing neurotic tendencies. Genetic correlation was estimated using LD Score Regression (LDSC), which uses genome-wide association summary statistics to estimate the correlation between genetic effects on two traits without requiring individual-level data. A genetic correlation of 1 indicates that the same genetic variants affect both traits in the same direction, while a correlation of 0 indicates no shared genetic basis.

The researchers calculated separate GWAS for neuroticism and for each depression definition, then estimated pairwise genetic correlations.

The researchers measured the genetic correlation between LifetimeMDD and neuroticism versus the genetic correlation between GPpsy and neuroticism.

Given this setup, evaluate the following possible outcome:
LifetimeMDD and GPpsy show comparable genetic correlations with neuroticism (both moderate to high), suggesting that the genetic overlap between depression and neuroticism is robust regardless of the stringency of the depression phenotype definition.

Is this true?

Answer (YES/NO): YES